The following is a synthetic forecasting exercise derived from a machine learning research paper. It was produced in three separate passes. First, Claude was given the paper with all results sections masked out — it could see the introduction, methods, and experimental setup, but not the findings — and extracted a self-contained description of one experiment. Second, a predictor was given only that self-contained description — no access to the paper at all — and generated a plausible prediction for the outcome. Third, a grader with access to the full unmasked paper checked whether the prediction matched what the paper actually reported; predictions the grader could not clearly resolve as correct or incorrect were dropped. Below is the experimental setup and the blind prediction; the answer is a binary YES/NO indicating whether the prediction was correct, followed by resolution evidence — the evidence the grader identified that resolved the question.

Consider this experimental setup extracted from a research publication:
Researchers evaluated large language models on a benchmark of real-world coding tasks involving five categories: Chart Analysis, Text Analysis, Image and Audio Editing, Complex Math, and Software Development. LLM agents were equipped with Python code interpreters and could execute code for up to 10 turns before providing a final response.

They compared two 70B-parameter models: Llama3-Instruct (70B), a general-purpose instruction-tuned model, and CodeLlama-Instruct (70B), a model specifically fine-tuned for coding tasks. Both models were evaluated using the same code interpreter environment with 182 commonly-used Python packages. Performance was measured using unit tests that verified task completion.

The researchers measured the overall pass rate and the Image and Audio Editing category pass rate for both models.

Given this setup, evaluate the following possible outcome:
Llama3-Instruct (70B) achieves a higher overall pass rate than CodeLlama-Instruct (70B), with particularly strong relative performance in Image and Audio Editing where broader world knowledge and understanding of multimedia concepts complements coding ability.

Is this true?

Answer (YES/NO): NO